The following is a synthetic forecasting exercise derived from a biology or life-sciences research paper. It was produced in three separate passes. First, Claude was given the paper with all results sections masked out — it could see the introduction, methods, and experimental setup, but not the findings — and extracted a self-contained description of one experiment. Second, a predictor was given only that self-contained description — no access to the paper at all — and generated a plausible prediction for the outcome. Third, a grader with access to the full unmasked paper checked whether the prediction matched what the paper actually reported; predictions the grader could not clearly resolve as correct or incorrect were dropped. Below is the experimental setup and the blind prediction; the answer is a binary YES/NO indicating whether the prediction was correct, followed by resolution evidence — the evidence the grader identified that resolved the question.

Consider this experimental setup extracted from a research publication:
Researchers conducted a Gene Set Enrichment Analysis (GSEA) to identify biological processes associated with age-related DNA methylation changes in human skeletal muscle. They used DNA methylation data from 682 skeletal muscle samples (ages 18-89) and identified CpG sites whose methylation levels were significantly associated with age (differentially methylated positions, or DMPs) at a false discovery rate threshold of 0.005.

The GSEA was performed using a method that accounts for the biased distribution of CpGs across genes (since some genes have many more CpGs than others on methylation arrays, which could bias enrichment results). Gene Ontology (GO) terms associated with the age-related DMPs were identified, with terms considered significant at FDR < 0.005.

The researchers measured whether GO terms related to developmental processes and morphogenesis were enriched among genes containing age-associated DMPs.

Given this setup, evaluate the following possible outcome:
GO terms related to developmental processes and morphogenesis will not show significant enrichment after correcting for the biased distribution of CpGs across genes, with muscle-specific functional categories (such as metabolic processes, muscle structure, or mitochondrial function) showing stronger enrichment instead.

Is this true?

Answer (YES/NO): NO